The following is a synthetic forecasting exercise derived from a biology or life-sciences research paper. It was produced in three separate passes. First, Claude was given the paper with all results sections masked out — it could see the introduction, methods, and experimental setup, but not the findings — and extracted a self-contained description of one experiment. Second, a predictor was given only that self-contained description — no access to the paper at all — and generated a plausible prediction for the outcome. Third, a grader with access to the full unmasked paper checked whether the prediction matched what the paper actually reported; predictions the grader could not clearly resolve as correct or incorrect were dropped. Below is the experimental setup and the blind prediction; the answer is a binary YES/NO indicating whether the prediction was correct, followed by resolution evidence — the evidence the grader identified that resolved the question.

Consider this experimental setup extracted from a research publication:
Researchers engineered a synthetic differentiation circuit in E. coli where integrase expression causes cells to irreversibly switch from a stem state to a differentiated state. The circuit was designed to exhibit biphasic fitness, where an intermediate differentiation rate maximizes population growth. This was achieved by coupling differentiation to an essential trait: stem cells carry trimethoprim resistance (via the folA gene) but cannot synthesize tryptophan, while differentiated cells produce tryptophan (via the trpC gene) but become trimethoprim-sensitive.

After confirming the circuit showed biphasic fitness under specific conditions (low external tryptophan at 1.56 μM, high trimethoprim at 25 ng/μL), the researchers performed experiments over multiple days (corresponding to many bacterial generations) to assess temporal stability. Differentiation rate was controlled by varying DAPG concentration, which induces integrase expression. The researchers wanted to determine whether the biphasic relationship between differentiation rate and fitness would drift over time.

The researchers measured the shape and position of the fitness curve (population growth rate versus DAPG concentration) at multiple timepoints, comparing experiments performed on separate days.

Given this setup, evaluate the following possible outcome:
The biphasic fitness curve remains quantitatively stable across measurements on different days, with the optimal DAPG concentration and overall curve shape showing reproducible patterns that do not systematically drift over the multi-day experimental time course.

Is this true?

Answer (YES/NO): YES